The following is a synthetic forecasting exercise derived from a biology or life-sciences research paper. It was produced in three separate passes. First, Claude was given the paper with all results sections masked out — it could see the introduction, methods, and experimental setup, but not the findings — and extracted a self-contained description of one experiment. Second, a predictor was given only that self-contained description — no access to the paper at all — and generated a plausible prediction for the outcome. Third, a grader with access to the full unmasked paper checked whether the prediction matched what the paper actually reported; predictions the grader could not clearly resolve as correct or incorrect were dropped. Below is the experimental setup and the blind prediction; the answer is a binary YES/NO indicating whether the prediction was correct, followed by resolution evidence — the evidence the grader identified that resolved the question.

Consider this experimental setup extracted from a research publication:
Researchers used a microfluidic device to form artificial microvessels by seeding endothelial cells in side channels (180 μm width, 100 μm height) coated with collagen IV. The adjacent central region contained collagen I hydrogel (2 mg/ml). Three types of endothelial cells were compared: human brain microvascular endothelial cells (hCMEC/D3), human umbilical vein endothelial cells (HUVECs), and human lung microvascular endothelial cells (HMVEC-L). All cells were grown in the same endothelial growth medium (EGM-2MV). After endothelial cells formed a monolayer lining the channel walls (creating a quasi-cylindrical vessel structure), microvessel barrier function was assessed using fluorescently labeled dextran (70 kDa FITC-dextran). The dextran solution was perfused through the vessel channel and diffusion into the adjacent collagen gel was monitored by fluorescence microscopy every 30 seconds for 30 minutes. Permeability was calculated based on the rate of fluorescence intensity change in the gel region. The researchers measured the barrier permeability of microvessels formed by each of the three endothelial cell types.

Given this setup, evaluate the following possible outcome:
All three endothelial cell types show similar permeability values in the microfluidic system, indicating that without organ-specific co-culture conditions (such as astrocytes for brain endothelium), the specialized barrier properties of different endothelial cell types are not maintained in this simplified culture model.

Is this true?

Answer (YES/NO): NO